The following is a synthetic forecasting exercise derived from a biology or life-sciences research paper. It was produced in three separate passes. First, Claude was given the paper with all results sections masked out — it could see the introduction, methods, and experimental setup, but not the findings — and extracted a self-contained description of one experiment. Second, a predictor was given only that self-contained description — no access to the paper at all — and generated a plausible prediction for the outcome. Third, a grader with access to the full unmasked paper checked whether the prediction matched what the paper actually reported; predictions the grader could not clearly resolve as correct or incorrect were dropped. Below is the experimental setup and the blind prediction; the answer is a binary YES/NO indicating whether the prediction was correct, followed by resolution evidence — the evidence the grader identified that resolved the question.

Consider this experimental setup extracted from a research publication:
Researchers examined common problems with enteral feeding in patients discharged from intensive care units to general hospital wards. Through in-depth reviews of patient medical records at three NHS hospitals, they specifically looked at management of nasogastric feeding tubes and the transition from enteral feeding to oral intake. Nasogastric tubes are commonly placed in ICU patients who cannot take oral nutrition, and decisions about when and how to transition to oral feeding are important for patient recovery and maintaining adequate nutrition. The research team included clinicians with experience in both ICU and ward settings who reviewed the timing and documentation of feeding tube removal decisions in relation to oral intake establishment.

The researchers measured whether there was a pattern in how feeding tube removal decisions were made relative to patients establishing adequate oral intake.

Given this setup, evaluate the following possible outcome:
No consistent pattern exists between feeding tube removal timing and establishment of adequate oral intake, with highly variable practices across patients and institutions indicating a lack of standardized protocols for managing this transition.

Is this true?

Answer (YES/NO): NO